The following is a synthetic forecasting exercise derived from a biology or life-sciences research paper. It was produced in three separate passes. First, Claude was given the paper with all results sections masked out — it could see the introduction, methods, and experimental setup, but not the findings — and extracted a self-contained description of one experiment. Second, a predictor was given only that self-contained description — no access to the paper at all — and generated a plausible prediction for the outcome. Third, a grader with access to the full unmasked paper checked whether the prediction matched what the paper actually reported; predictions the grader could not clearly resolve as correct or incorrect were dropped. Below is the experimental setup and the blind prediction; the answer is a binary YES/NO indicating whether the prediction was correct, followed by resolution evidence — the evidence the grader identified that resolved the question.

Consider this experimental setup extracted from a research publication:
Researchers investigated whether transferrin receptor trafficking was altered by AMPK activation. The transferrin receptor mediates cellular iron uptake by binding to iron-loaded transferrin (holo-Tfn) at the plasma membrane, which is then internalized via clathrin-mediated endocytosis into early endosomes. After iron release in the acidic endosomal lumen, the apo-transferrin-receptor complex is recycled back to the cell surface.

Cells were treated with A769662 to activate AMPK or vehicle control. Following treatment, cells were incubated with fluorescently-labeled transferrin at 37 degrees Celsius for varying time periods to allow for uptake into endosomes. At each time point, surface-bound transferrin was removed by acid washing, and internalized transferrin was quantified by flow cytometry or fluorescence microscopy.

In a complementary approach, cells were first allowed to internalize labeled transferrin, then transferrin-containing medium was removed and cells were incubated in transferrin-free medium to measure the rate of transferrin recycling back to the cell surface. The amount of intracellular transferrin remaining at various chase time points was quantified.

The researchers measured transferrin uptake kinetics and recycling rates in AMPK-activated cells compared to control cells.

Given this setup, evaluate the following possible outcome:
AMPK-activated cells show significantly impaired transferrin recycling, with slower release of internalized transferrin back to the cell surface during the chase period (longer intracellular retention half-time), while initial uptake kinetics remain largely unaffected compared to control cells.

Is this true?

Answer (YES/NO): NO